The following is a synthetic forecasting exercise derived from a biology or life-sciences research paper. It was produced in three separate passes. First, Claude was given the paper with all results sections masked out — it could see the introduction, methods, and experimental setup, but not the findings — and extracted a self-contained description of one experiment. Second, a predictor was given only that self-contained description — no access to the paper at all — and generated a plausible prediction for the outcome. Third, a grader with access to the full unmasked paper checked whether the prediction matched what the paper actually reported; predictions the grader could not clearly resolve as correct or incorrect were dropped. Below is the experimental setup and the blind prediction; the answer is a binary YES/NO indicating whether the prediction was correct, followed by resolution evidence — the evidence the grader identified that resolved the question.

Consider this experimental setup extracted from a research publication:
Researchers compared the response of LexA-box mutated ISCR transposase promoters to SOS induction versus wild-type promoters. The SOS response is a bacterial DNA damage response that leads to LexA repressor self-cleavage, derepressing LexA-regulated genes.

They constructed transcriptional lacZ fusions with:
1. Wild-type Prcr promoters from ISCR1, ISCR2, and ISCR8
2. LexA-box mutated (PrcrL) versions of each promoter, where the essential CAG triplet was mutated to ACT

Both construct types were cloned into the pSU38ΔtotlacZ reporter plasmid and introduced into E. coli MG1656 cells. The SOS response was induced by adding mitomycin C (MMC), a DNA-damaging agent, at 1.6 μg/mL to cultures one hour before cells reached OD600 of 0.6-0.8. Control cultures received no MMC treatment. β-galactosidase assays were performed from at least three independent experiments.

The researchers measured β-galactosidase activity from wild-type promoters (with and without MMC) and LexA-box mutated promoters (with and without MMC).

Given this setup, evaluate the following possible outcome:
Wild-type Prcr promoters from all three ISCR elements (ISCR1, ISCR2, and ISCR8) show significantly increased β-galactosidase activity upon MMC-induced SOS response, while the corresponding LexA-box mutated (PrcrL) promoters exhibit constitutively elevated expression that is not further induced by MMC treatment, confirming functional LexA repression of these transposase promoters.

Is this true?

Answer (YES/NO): NO